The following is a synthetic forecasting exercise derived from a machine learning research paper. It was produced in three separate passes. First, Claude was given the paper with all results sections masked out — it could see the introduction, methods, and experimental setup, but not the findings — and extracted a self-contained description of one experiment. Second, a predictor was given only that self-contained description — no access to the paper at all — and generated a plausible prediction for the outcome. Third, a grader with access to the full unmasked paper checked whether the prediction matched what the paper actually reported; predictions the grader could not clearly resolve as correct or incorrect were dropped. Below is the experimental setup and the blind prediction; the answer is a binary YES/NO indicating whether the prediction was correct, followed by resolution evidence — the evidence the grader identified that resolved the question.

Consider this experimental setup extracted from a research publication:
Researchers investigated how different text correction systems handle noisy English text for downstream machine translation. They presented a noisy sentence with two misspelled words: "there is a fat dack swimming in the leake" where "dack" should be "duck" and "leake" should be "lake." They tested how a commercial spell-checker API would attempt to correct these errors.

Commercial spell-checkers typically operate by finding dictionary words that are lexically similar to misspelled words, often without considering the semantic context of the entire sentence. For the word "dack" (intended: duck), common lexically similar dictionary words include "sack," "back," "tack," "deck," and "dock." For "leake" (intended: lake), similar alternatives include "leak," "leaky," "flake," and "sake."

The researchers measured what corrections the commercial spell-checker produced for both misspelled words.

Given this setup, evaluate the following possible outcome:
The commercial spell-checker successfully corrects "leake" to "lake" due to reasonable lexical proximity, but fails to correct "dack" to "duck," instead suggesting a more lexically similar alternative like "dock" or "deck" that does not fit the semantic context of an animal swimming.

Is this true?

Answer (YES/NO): NO